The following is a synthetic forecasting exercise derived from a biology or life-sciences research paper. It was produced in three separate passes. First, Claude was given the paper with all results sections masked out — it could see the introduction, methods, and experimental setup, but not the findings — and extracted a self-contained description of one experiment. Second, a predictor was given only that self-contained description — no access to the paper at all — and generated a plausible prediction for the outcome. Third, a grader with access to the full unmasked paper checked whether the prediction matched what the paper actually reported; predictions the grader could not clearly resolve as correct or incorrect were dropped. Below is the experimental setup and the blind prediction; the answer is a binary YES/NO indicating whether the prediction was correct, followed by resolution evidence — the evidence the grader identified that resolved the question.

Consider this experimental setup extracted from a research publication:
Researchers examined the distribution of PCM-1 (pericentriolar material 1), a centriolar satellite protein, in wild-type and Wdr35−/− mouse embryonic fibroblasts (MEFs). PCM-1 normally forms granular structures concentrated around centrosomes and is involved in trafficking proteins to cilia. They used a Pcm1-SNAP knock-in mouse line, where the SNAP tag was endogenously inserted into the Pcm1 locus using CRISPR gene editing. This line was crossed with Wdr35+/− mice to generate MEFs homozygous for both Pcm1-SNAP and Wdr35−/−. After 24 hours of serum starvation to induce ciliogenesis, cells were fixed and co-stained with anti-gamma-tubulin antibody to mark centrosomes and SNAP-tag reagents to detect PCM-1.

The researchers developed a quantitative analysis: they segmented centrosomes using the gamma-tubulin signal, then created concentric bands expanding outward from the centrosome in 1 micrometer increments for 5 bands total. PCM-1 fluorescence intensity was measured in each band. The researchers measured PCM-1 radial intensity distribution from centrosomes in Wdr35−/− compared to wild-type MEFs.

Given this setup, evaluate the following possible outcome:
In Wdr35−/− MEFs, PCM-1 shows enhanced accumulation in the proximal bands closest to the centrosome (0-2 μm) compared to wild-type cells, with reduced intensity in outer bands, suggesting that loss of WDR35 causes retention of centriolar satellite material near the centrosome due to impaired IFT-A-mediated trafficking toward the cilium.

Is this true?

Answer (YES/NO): NO